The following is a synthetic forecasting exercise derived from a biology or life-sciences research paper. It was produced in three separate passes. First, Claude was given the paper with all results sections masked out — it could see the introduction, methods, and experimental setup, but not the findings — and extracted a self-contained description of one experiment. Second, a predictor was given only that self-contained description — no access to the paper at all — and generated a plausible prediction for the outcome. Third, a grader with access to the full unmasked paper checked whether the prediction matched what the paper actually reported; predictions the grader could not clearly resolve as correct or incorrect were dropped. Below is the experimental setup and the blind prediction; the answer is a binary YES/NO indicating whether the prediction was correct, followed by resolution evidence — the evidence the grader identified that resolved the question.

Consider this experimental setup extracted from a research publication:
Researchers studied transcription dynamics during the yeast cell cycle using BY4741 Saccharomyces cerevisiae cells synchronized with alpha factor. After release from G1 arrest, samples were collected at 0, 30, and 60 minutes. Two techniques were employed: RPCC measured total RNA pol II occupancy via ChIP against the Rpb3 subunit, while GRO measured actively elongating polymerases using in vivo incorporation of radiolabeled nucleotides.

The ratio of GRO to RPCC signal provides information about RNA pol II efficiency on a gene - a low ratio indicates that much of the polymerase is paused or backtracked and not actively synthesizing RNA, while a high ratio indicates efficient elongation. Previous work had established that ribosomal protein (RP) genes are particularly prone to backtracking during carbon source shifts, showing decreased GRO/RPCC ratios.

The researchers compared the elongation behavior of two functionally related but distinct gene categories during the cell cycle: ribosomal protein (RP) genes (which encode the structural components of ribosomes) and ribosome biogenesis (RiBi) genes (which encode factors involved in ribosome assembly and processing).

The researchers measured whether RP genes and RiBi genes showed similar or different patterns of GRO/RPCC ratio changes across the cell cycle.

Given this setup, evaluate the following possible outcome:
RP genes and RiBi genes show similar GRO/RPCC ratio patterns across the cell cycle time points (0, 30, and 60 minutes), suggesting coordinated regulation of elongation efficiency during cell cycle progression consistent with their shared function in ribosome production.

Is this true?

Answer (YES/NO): NO